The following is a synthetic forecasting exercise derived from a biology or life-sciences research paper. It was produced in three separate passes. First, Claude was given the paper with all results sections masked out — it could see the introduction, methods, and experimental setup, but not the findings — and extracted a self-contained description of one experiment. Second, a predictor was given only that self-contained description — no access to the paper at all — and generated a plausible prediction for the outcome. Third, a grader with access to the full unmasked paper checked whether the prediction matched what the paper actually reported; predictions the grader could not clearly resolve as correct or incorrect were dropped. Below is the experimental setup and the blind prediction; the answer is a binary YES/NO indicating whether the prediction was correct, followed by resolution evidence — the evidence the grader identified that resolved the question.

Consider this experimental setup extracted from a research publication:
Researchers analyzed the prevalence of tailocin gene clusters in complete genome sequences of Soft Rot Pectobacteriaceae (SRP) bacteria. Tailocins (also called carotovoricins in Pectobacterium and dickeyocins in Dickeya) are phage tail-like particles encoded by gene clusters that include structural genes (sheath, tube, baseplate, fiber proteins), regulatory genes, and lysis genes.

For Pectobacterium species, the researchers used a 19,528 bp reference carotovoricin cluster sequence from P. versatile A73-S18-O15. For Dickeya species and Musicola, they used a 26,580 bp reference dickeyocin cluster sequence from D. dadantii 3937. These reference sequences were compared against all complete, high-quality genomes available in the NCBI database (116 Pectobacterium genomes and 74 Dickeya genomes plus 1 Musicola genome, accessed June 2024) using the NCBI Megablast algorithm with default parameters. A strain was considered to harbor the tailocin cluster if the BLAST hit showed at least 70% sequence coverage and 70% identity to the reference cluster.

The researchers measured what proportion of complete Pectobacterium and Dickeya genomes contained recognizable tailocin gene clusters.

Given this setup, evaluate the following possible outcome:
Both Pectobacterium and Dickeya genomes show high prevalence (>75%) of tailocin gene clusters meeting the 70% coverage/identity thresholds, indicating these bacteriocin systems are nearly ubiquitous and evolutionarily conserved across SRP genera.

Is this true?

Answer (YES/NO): NO